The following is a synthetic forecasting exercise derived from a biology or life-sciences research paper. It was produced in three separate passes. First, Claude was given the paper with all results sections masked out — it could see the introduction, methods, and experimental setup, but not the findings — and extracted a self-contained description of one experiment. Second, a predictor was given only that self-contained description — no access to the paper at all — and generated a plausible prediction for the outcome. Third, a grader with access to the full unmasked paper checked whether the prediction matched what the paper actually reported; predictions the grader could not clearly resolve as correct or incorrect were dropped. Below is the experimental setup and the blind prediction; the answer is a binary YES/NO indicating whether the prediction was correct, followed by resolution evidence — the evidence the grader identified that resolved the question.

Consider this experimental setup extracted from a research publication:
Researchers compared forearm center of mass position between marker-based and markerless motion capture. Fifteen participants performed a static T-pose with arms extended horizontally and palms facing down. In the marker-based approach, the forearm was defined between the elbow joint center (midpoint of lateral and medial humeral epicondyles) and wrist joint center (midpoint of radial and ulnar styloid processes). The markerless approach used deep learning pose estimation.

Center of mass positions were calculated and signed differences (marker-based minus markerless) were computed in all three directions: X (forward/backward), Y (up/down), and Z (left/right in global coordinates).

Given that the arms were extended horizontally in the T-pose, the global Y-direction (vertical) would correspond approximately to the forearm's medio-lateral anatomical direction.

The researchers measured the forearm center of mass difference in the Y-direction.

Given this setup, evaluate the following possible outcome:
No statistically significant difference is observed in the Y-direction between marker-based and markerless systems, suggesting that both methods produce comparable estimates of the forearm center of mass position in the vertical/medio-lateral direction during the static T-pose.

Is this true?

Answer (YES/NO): NO